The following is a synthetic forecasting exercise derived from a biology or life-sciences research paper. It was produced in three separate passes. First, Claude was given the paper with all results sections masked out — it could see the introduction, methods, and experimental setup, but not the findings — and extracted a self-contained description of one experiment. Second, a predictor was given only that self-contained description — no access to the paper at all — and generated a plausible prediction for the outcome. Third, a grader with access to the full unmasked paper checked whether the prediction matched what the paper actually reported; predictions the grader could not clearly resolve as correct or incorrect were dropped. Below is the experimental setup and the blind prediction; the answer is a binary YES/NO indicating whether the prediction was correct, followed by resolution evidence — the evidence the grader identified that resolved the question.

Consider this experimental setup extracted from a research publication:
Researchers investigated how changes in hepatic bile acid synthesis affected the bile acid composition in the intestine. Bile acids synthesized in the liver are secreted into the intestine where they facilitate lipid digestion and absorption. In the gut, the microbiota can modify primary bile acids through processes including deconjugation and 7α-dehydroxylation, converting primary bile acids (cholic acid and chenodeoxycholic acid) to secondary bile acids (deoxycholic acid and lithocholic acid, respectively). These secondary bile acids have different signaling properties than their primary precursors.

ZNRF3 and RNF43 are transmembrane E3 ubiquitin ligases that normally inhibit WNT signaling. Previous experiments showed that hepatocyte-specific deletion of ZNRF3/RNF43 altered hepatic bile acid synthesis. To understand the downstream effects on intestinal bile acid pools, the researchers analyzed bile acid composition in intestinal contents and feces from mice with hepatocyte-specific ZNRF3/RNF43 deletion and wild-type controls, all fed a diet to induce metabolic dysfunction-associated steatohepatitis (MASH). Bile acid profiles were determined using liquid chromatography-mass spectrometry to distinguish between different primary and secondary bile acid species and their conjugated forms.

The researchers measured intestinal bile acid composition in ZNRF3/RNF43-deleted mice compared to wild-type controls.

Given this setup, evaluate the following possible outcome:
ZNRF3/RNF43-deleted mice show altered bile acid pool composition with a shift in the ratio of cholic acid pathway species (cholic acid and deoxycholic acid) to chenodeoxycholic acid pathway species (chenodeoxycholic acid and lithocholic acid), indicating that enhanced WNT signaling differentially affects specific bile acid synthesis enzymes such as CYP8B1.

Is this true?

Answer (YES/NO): NO